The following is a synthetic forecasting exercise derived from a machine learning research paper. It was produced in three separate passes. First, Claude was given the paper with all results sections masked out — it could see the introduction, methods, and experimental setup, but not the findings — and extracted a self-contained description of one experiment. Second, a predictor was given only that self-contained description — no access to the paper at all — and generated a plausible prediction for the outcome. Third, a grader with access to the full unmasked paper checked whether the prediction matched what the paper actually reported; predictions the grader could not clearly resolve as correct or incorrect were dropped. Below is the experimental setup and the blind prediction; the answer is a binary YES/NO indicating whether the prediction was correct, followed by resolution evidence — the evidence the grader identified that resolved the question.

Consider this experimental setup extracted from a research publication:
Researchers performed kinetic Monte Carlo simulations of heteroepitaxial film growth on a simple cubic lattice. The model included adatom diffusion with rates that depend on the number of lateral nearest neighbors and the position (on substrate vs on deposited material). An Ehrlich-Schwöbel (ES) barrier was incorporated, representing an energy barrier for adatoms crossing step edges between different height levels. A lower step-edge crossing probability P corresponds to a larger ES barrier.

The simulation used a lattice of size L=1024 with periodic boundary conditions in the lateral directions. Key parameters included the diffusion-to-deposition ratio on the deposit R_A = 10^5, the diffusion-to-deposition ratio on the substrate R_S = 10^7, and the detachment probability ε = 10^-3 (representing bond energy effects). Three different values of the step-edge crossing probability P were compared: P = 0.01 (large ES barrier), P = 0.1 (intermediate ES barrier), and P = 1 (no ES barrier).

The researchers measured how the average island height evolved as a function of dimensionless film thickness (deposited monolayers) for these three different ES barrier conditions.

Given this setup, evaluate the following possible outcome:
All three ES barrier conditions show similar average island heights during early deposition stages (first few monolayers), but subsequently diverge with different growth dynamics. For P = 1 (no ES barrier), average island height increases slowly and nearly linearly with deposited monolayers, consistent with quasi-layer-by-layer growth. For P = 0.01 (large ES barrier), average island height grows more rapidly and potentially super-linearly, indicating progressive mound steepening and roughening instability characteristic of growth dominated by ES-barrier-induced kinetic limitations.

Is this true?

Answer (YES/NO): NO